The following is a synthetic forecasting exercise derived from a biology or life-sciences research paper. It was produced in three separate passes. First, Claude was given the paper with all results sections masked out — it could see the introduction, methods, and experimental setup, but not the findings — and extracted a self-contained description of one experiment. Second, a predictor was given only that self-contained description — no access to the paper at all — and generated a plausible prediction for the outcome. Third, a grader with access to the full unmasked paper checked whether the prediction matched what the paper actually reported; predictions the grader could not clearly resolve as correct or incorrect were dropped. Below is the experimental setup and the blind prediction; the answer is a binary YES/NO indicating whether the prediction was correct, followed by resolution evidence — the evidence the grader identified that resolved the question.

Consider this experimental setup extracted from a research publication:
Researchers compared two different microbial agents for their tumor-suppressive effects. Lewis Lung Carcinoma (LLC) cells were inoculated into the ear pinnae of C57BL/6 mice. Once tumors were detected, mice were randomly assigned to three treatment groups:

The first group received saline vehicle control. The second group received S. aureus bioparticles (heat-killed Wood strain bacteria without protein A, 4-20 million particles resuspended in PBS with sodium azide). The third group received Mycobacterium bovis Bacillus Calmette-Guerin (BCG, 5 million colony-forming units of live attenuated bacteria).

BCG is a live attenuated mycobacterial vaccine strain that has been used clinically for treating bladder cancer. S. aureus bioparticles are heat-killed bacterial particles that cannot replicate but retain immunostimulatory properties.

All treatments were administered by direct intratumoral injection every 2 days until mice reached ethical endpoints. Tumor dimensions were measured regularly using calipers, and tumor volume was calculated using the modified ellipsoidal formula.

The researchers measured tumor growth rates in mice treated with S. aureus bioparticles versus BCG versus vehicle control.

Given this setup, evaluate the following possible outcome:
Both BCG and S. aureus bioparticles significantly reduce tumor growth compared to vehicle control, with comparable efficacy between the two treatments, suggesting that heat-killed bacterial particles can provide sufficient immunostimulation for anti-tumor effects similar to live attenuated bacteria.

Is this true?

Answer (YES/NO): YES